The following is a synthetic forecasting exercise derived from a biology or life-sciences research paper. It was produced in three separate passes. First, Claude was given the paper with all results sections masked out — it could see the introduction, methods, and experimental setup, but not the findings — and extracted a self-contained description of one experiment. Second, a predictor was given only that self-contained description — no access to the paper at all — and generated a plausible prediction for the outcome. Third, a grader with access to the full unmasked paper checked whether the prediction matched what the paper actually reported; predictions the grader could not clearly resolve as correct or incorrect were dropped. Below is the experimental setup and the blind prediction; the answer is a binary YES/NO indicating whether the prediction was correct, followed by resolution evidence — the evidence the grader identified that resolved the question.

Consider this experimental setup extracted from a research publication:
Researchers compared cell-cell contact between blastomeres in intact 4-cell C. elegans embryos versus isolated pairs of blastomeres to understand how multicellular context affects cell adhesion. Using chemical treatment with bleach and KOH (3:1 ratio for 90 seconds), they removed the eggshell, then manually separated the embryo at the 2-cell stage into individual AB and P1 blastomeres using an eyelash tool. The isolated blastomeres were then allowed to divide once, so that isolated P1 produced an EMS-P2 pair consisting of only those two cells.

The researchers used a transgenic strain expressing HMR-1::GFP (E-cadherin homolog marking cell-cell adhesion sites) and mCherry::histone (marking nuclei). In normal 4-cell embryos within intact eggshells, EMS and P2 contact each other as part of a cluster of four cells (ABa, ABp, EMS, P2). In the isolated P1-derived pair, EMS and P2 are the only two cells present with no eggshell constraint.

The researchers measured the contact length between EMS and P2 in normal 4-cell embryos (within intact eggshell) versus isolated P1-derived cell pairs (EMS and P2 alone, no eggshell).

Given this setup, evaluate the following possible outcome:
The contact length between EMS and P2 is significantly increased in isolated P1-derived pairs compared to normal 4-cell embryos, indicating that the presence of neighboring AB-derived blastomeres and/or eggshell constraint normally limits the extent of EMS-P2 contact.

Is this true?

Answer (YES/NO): YES